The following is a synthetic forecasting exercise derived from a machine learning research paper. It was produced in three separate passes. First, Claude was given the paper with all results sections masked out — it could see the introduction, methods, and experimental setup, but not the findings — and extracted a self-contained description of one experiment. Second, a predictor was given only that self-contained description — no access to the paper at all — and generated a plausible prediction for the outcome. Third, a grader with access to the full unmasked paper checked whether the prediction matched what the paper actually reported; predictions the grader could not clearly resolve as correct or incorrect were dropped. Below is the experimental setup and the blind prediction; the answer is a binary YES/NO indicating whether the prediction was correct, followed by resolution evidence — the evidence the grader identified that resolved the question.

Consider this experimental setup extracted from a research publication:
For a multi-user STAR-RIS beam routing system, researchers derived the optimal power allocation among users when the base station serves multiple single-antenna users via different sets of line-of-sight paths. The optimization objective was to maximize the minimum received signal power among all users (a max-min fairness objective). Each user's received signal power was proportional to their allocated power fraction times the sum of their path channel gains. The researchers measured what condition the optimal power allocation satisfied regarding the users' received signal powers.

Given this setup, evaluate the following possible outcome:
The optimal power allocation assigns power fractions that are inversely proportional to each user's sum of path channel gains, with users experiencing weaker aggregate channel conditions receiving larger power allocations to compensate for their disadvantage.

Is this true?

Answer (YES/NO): NO